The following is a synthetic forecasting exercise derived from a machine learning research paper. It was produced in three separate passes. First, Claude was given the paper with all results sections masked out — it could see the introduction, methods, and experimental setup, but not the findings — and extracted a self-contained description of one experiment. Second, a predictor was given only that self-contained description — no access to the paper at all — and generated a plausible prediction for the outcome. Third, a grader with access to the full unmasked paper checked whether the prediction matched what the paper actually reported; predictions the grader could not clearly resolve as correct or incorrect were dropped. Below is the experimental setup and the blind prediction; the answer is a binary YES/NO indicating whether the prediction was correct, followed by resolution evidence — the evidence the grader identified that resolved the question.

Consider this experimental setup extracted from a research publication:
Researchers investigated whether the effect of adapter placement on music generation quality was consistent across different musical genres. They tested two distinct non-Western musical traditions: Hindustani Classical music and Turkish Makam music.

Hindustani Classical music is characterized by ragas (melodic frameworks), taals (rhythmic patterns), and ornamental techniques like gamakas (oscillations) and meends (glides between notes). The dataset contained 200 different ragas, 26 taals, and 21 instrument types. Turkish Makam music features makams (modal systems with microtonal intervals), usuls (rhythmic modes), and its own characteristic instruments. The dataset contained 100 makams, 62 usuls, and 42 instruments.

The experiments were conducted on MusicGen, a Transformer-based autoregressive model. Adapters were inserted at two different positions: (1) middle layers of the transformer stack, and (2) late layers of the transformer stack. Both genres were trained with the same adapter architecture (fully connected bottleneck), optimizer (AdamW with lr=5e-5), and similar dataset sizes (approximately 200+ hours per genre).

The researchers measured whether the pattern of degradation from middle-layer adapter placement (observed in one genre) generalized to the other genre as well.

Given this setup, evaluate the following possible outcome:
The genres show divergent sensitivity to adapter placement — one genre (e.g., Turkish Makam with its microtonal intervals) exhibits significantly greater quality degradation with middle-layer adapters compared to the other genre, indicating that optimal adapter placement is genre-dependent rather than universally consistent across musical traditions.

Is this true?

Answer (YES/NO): NO